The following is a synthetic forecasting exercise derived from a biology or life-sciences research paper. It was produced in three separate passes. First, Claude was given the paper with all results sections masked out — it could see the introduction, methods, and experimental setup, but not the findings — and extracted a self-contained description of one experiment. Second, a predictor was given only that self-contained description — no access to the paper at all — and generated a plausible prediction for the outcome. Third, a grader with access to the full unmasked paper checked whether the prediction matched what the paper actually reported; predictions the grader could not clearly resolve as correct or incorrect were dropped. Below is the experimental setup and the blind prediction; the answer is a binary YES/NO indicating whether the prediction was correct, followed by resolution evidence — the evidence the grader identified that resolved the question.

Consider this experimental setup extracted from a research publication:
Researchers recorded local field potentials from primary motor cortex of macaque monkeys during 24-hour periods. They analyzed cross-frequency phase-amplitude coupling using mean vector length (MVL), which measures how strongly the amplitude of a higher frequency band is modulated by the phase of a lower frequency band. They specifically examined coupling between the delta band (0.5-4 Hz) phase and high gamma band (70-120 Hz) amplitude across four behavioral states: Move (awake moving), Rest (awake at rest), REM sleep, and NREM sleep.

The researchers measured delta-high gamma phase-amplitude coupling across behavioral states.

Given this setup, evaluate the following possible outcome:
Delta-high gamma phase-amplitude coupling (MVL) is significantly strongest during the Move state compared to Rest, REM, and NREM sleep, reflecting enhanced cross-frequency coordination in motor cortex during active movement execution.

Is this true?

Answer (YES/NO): NO